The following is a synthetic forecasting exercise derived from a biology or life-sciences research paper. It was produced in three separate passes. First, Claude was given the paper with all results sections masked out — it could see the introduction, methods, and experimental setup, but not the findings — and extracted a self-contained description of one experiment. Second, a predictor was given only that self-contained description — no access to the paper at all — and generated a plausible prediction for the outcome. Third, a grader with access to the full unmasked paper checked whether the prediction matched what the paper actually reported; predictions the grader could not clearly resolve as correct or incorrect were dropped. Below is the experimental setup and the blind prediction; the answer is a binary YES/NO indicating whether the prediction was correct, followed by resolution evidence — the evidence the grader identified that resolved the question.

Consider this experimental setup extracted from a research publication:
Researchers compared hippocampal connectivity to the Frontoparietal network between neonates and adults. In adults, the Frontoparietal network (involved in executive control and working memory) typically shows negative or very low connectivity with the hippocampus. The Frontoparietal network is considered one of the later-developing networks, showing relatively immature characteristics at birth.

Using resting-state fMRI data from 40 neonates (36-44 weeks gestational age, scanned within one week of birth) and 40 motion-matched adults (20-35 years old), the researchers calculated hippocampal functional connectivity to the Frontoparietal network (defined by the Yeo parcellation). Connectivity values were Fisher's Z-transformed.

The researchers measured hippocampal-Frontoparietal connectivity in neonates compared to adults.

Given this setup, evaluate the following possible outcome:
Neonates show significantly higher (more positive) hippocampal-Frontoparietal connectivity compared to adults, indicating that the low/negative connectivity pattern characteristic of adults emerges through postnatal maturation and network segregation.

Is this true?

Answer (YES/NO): YES